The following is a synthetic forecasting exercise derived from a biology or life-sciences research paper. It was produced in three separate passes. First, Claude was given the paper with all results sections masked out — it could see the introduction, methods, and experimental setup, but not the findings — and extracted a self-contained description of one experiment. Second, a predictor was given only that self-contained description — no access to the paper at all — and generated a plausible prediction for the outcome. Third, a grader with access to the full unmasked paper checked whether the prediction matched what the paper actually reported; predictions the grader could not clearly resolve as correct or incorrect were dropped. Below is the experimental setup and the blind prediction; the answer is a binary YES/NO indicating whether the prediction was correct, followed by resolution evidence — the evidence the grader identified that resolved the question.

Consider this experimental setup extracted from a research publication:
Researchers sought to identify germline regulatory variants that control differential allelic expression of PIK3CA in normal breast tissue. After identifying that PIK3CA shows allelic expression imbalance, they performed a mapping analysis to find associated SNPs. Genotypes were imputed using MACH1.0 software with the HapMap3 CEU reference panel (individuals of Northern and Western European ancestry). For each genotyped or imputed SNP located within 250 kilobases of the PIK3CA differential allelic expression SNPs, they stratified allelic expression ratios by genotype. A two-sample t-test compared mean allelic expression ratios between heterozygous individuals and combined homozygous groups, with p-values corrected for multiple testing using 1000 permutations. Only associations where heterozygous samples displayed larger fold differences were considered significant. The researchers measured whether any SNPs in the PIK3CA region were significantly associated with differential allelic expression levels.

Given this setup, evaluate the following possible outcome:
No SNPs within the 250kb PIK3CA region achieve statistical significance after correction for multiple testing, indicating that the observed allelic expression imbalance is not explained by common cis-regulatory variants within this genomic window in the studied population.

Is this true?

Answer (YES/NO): NO